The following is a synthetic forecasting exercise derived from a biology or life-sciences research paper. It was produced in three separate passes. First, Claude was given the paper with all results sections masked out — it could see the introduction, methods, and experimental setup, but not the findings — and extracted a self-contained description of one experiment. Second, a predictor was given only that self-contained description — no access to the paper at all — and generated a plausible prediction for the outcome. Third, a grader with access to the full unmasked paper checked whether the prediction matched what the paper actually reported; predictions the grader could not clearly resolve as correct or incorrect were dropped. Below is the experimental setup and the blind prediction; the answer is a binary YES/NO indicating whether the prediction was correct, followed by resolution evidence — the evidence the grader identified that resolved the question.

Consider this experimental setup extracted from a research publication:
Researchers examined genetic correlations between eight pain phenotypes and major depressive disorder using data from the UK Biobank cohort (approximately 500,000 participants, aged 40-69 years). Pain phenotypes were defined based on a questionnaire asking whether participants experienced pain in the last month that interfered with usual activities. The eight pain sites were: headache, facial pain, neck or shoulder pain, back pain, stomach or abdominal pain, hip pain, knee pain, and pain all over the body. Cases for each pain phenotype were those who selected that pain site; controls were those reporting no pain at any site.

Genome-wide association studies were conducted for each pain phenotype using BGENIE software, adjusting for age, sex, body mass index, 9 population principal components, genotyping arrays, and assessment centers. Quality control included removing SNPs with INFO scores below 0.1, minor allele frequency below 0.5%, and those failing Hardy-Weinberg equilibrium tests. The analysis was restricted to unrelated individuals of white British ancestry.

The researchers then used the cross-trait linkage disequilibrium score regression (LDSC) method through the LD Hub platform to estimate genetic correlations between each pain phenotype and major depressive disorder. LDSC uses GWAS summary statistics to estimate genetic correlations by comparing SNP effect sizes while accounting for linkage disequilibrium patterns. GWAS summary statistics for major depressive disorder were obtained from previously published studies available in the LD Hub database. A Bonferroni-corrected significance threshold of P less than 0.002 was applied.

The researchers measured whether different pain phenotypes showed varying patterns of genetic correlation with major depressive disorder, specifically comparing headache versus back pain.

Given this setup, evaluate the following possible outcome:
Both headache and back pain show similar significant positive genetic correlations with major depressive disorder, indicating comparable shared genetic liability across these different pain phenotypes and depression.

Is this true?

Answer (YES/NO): YES